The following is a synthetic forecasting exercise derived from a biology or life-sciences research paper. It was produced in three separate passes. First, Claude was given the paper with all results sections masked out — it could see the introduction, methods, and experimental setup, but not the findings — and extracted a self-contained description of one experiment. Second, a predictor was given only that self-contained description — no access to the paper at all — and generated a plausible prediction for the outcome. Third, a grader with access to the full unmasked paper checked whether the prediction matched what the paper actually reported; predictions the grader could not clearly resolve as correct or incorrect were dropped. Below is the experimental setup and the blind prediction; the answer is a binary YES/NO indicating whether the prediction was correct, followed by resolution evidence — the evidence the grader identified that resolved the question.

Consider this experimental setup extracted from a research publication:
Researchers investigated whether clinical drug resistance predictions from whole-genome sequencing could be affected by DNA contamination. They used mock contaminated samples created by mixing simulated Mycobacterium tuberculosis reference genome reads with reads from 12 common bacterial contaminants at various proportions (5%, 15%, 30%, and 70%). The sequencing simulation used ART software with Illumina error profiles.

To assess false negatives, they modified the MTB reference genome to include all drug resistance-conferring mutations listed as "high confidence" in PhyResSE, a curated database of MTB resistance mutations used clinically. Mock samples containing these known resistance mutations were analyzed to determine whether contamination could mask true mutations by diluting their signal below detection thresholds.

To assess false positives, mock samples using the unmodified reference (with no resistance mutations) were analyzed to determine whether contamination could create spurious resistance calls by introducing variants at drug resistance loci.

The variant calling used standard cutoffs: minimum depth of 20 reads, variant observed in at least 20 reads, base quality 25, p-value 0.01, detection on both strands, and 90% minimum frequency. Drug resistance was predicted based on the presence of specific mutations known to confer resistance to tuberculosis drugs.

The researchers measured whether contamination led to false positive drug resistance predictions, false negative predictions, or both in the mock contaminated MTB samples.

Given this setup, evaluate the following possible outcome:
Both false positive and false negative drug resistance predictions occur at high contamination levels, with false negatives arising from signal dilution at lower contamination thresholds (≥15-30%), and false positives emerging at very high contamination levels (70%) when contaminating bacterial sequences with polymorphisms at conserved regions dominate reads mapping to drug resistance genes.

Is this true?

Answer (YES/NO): NO